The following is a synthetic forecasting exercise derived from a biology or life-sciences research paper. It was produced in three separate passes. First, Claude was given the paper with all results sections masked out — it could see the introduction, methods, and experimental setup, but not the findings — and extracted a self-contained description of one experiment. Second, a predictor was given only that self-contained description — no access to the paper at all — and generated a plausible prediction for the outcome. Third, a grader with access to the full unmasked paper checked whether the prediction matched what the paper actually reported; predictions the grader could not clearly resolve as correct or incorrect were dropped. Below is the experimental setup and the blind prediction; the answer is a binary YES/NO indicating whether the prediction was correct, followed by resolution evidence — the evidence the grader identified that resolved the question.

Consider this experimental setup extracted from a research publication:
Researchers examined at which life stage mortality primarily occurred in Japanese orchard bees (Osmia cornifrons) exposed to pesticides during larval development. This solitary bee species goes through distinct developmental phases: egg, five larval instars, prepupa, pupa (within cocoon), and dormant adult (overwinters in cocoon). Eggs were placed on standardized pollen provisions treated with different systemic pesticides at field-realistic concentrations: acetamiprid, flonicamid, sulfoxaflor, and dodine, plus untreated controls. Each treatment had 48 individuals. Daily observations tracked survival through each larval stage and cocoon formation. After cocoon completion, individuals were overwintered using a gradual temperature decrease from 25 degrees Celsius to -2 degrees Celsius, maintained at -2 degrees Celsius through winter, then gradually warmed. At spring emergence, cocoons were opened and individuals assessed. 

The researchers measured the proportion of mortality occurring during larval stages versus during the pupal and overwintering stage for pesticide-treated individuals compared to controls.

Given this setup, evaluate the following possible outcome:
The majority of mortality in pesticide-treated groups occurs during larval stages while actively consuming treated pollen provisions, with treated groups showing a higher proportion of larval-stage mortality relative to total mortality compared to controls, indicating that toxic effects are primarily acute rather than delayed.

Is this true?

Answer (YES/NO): NO